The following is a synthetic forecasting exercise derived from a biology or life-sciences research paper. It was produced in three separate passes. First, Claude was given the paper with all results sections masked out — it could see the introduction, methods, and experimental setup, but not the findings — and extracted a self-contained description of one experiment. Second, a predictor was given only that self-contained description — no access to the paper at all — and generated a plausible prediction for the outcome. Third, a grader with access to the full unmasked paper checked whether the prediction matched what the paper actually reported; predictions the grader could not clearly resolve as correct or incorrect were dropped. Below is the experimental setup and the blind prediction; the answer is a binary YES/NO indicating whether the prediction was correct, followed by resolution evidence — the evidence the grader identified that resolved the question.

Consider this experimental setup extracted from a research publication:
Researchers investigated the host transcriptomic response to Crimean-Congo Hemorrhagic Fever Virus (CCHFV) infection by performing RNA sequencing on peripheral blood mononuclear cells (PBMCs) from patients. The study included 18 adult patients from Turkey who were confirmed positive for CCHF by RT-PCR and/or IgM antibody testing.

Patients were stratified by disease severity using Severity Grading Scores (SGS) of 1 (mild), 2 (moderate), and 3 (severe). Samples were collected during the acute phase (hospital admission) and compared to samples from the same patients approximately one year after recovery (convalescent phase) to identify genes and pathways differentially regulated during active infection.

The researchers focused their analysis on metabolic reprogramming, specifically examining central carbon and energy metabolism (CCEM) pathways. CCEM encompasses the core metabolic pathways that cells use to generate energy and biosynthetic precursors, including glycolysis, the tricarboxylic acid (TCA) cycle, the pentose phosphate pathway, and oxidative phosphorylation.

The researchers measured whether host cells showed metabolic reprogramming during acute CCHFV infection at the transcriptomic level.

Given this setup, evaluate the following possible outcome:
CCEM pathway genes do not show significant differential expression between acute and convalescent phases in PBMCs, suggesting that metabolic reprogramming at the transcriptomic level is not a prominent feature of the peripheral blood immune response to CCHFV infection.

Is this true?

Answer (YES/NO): NO